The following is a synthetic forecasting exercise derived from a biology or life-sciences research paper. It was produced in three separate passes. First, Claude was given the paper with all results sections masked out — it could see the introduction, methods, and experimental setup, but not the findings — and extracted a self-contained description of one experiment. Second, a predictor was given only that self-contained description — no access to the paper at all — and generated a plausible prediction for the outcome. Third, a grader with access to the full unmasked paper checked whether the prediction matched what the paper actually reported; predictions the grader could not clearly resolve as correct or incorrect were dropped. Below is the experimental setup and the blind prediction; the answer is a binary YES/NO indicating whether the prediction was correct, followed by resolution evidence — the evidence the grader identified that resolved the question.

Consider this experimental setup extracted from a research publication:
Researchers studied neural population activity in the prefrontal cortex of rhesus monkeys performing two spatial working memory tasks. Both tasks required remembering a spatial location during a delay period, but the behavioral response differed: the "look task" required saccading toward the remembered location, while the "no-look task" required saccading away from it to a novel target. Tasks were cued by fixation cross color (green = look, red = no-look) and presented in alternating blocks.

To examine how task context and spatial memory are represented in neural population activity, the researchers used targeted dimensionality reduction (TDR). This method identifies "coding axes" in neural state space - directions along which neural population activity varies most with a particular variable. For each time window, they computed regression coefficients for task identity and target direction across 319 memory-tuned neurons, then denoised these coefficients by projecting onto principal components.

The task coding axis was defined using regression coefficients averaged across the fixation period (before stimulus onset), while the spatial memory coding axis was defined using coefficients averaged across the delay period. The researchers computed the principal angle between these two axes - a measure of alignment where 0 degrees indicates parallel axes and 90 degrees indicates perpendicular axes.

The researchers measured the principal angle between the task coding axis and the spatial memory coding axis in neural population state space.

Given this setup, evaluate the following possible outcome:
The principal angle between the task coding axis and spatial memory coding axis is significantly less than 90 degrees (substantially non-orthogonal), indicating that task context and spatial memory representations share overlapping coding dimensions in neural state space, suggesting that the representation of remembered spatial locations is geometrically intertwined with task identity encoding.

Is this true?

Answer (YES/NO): NO